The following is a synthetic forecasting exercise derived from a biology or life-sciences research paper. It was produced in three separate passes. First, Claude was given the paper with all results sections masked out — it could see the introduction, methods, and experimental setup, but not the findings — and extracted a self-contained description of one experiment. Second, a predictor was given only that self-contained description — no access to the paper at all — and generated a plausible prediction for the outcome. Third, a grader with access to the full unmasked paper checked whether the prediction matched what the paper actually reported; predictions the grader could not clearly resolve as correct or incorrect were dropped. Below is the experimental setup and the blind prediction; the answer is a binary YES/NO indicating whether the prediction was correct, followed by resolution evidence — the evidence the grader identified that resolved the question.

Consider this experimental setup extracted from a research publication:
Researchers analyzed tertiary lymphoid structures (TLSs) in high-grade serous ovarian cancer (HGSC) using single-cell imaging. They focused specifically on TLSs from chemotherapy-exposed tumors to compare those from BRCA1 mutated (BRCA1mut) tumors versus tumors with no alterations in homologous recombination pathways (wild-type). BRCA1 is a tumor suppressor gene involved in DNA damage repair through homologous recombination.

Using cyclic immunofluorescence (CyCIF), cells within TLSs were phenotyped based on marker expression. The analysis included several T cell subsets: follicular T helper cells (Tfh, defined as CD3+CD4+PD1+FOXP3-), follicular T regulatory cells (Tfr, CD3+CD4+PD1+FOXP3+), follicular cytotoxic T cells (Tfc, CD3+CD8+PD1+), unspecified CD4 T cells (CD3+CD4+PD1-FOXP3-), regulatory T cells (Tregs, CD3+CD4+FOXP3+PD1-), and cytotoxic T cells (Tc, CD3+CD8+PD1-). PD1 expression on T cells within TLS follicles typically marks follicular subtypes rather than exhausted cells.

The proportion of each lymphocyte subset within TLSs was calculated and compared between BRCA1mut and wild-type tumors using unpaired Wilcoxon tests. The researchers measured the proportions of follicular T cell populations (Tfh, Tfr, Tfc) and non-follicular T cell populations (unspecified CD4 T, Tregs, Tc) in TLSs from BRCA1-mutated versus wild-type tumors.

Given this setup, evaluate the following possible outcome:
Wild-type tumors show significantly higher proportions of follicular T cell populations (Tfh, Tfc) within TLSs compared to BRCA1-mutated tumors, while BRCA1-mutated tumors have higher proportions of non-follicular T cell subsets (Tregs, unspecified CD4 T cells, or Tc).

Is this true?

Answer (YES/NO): NO